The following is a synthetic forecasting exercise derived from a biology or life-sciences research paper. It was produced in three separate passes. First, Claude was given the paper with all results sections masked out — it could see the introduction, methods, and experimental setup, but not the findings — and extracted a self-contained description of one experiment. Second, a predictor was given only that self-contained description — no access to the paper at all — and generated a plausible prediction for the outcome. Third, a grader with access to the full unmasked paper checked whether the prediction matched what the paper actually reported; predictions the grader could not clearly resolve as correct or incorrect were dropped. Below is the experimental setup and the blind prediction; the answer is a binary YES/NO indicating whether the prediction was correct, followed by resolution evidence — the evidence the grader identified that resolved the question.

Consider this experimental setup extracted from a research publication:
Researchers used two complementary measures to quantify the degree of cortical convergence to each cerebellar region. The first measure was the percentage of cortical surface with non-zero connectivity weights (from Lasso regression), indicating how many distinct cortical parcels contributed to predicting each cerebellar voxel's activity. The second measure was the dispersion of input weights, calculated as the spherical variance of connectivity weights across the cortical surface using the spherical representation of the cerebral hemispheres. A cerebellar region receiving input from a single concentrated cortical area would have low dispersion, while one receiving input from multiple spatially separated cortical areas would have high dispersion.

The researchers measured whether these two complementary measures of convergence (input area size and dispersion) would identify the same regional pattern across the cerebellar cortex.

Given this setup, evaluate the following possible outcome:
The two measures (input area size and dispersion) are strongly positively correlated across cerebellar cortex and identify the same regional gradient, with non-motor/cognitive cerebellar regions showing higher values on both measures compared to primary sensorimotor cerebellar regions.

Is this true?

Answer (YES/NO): YES